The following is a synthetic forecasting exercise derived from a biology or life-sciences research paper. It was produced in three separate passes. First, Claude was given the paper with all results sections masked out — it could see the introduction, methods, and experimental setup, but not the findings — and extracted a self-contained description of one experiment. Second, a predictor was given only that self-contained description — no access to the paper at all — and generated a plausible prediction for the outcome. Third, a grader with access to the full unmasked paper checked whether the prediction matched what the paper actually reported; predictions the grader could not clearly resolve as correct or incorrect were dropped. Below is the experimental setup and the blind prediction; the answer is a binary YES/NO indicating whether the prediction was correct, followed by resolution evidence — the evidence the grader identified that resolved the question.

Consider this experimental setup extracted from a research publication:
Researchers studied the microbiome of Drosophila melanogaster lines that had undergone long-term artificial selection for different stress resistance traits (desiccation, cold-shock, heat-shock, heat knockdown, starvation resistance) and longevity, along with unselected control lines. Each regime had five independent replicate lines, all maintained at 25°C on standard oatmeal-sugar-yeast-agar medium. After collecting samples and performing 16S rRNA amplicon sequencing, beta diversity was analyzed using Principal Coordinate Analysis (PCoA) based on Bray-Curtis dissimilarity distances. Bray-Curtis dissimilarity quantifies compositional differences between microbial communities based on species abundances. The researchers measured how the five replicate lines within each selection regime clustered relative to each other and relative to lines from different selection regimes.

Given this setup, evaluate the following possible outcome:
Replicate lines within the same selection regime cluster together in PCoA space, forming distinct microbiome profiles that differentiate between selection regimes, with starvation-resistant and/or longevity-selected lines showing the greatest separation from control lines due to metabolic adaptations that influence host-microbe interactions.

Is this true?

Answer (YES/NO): NO